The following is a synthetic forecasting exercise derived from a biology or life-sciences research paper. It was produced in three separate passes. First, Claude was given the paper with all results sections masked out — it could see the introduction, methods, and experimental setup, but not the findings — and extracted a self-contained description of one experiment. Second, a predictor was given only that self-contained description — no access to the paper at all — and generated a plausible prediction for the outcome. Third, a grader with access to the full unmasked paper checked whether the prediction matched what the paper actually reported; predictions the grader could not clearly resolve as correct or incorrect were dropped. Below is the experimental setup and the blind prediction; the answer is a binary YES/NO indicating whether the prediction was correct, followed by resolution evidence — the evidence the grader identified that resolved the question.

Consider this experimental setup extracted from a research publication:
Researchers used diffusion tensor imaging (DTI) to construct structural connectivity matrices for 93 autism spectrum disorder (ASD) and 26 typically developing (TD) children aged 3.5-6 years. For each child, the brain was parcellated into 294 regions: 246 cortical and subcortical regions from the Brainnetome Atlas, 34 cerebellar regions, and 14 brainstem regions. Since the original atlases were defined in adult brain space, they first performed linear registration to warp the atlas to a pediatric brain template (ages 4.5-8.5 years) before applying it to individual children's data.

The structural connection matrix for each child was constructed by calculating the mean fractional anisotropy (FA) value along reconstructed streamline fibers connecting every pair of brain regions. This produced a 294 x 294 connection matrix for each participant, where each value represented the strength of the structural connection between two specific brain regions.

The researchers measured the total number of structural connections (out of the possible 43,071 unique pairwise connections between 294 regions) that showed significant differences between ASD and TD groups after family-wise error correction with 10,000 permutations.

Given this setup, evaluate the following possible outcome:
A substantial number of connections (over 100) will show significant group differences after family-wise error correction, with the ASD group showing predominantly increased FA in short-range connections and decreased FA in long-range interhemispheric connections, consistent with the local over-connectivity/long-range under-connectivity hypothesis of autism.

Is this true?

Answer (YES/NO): NO